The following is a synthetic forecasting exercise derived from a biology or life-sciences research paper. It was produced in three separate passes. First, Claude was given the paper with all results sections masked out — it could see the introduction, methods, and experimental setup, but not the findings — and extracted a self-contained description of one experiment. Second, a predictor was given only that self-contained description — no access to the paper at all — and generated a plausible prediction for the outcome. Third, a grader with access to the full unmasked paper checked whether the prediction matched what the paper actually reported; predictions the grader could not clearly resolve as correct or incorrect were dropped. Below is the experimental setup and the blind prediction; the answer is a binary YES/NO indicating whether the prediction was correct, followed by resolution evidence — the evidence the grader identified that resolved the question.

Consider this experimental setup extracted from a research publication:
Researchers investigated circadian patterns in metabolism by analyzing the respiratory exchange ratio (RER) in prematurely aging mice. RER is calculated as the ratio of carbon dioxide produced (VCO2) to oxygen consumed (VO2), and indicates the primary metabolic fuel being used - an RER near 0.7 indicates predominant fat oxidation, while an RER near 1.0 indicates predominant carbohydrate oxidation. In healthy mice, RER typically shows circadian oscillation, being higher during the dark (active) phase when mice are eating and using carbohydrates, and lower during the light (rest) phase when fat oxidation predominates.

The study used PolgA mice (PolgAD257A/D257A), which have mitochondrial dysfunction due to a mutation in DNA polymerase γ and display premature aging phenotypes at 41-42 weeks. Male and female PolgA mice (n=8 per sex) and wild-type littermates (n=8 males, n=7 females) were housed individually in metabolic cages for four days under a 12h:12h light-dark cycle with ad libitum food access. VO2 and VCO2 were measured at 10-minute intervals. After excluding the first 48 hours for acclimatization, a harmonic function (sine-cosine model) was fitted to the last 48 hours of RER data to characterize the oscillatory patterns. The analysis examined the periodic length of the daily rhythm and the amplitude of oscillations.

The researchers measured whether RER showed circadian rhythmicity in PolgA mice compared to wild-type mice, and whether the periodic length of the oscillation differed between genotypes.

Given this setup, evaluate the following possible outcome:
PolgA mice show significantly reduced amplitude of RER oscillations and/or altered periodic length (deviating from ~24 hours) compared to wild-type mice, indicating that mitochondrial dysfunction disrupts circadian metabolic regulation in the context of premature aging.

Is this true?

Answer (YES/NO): NO